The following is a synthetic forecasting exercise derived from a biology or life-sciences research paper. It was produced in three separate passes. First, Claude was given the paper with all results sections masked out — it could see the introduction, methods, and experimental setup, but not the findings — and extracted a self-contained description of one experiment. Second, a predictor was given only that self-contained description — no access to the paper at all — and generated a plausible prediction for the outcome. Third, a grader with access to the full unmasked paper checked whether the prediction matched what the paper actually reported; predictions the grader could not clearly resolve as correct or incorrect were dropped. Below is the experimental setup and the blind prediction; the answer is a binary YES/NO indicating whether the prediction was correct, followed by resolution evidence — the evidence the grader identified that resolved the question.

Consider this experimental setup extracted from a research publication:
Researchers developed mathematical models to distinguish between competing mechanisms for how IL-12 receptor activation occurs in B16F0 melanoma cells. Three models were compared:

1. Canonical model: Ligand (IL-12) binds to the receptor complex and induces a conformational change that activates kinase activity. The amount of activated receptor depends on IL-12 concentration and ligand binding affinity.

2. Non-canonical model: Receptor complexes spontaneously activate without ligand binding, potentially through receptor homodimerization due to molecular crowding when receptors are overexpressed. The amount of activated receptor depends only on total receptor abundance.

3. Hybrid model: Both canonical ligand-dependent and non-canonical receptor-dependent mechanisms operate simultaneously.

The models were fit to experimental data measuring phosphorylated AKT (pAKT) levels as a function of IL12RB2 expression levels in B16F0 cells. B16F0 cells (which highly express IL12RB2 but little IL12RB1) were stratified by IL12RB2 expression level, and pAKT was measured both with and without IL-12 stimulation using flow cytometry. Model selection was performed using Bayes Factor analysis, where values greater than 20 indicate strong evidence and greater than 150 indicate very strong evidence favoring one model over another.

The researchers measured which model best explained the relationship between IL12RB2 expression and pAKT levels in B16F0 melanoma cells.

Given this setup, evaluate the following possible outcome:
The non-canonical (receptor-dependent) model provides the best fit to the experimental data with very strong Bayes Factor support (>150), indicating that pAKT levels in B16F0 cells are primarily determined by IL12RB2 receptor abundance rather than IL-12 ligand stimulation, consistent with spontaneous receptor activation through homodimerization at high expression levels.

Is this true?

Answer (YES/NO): NO